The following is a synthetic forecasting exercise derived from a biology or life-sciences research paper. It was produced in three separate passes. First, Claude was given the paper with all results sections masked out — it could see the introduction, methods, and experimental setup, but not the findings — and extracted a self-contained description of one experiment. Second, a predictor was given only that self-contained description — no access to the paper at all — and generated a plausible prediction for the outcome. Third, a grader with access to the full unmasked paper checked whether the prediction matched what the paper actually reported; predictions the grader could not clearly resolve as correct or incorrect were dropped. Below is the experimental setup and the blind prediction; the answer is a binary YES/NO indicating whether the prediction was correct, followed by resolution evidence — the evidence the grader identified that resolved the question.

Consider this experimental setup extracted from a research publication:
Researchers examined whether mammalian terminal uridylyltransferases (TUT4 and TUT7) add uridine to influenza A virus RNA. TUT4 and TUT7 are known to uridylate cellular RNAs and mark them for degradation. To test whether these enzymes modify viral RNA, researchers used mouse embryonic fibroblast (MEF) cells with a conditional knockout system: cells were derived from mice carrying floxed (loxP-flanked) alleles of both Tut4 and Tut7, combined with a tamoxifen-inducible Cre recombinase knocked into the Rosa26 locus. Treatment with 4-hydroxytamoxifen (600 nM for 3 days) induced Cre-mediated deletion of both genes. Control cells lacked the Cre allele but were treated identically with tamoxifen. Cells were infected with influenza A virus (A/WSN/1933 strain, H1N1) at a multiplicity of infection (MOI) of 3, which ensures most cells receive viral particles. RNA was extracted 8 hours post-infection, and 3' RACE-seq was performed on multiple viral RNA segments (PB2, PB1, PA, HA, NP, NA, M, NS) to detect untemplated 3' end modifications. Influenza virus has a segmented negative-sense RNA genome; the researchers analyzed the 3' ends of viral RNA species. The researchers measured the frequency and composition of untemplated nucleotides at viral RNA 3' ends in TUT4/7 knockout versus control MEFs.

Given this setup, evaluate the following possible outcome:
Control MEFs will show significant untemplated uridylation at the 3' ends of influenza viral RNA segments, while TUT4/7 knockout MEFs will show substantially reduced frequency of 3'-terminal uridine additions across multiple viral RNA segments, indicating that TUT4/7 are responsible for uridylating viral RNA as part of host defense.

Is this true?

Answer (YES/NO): YES